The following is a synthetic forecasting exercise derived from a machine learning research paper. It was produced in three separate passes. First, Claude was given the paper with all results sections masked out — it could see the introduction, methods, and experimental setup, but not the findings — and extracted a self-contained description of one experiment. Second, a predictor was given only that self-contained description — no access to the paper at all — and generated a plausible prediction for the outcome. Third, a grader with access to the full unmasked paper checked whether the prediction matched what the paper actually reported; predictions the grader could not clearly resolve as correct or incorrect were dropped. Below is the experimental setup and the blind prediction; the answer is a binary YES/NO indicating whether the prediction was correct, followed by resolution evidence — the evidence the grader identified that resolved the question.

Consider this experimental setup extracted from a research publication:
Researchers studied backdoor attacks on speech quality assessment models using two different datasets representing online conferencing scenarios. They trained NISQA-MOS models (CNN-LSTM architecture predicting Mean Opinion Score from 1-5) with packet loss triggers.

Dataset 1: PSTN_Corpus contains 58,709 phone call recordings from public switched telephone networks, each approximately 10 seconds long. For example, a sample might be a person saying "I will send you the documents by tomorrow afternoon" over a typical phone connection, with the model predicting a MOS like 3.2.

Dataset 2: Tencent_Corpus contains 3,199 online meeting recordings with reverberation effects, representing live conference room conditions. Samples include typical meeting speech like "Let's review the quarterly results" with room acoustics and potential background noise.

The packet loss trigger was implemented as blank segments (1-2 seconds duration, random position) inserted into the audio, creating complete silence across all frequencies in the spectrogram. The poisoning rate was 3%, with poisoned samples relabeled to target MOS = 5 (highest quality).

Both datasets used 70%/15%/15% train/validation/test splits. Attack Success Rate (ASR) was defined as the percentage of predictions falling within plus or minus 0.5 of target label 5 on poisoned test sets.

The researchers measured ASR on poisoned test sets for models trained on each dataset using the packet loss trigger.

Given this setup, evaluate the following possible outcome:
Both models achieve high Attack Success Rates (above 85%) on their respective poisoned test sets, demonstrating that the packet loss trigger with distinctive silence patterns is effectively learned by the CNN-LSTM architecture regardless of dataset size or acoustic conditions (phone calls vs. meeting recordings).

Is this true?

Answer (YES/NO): YES